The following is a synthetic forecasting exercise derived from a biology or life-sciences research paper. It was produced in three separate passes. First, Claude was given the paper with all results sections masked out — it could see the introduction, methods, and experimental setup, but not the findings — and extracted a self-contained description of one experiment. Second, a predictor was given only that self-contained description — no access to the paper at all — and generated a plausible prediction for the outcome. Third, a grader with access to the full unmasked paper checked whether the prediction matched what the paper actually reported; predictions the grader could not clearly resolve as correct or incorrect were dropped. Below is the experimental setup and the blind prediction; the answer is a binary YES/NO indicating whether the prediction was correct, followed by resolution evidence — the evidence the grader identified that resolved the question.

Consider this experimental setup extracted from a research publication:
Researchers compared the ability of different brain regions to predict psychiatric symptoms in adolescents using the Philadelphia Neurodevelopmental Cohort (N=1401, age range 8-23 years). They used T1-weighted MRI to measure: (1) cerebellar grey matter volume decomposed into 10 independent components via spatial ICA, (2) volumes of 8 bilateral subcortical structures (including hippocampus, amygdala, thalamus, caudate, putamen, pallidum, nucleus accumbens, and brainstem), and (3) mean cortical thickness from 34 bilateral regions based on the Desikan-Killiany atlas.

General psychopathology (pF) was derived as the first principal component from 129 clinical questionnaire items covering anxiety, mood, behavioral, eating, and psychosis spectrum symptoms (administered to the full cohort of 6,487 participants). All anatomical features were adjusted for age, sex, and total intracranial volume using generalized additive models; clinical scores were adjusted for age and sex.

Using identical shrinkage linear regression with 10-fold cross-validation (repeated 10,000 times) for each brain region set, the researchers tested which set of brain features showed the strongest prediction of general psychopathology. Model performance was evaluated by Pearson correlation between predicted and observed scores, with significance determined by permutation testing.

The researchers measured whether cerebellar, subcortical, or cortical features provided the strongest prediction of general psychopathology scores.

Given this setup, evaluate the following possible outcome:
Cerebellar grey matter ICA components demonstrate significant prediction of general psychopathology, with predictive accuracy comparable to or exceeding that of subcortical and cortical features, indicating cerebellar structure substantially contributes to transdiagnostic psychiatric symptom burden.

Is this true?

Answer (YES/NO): YES